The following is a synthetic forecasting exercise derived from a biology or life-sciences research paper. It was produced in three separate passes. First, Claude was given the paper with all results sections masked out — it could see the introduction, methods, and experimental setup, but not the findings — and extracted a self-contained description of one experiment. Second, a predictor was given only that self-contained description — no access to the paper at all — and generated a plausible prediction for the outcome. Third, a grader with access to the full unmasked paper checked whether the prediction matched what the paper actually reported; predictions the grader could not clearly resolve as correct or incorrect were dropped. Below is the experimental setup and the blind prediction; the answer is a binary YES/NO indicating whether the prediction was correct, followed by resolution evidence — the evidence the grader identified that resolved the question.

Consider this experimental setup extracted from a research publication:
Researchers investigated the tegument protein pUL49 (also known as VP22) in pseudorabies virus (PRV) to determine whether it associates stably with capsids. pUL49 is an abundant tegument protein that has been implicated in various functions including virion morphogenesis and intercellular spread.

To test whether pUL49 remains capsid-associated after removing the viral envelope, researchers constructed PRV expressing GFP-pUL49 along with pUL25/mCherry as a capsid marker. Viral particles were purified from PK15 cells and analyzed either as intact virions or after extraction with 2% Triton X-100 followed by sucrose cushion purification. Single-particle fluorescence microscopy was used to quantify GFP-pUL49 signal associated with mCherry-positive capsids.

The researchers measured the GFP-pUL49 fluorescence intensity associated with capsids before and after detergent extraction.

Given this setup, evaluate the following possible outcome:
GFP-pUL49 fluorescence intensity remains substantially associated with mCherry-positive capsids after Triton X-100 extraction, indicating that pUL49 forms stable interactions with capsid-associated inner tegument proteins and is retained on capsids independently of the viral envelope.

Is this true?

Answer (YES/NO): NO